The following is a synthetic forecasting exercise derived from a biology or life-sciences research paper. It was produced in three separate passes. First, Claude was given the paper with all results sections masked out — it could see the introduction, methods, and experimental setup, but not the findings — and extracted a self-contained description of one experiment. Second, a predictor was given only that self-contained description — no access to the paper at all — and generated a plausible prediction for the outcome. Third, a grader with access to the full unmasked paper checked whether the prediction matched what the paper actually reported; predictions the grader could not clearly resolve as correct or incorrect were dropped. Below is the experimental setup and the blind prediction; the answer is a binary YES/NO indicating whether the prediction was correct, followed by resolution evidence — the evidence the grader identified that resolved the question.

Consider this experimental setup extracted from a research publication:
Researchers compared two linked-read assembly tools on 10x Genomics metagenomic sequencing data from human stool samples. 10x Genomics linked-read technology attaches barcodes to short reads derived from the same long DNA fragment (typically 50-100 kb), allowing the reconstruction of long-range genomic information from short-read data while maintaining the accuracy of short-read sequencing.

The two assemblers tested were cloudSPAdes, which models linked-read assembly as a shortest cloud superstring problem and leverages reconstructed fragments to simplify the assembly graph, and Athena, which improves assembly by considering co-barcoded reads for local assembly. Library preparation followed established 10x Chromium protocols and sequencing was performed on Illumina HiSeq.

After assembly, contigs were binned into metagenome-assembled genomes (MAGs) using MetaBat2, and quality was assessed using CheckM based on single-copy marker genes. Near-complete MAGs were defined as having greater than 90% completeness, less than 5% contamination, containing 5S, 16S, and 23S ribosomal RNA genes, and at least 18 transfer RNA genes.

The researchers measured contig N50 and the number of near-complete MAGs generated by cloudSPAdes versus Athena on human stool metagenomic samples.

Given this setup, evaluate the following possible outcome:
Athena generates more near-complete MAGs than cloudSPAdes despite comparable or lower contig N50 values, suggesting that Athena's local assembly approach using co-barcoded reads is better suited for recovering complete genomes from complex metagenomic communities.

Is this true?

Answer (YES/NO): NO